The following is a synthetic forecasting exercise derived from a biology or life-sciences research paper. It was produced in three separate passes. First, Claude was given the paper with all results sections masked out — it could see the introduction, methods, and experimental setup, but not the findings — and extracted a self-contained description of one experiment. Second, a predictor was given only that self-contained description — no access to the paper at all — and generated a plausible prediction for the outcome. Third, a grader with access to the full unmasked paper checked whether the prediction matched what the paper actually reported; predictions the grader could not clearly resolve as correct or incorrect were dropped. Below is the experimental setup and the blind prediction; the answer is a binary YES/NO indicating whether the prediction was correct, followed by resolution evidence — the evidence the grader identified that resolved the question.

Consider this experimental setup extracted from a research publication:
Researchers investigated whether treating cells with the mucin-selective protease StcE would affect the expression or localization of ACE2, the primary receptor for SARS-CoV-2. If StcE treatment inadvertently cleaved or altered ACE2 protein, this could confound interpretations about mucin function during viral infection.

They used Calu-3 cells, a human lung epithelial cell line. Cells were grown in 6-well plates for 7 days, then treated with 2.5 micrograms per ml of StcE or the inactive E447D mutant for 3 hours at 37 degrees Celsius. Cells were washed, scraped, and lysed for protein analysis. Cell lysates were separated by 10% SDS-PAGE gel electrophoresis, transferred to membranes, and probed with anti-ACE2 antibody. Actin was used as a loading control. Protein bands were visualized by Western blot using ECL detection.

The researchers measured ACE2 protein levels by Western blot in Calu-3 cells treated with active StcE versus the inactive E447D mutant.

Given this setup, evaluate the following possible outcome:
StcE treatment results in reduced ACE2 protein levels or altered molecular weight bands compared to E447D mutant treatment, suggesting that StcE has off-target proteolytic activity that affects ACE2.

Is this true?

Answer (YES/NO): NO